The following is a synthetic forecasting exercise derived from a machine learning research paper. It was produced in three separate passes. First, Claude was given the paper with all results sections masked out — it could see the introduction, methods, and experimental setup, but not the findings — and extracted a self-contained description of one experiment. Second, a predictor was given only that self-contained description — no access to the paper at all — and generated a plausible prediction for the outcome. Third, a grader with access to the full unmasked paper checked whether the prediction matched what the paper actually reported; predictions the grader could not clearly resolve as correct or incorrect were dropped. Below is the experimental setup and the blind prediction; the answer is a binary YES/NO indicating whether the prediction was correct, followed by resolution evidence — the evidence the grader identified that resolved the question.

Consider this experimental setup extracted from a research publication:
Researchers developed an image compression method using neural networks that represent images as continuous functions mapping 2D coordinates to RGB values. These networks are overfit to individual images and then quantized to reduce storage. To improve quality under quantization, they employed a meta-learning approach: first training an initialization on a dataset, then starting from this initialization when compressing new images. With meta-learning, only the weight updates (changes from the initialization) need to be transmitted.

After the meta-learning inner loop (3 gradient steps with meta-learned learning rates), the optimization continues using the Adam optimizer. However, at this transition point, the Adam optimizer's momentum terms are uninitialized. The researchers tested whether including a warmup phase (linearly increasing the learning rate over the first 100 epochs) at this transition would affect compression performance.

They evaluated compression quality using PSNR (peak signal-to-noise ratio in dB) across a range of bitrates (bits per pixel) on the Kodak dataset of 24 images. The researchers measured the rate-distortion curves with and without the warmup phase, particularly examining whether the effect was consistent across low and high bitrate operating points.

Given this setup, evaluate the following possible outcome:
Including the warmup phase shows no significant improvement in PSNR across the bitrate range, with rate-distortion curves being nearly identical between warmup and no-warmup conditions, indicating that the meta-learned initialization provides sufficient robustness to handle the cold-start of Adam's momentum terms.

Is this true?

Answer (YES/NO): NO